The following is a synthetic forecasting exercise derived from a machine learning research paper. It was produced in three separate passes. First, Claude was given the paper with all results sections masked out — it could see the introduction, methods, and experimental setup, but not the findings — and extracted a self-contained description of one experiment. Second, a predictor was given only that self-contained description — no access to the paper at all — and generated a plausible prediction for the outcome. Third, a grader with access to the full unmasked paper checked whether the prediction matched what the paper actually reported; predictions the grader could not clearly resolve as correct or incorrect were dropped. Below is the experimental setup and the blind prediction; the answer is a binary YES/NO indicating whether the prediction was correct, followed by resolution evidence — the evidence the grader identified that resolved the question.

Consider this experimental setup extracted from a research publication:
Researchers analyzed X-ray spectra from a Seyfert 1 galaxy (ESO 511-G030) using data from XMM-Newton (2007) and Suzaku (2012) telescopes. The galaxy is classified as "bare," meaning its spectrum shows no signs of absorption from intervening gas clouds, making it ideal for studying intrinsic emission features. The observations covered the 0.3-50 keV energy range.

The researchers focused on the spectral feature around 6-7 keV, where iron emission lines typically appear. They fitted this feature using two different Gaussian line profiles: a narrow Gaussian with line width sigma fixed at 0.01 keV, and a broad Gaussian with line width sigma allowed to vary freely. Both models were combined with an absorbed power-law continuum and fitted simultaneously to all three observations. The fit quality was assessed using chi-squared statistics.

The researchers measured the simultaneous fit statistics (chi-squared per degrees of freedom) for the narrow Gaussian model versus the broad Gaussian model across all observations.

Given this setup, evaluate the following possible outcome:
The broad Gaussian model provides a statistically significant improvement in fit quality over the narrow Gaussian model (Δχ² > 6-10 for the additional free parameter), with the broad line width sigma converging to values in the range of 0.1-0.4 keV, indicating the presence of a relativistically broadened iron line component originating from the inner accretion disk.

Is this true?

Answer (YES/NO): NO